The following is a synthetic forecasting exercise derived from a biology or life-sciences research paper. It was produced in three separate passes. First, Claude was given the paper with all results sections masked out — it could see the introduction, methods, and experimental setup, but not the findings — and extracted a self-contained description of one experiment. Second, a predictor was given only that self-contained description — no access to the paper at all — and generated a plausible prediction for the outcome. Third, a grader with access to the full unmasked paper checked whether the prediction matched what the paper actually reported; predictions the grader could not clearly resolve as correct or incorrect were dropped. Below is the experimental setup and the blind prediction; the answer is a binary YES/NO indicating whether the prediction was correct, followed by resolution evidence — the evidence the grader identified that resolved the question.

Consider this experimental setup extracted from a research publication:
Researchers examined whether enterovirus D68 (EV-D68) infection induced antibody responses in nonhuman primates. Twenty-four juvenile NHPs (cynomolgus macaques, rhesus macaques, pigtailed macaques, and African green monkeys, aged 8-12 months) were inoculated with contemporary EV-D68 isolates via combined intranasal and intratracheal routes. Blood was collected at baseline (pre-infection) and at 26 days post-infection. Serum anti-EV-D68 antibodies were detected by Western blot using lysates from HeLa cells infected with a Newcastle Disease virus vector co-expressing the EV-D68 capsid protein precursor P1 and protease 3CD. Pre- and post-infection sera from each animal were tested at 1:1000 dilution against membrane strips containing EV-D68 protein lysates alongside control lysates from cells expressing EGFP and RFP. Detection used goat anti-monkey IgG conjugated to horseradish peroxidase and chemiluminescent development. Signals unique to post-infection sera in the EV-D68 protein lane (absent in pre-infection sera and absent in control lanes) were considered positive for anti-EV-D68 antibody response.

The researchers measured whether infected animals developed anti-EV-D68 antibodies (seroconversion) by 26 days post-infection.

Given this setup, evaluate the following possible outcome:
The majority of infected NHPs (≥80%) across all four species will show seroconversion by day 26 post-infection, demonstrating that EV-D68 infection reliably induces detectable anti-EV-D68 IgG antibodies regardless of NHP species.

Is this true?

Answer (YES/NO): NO